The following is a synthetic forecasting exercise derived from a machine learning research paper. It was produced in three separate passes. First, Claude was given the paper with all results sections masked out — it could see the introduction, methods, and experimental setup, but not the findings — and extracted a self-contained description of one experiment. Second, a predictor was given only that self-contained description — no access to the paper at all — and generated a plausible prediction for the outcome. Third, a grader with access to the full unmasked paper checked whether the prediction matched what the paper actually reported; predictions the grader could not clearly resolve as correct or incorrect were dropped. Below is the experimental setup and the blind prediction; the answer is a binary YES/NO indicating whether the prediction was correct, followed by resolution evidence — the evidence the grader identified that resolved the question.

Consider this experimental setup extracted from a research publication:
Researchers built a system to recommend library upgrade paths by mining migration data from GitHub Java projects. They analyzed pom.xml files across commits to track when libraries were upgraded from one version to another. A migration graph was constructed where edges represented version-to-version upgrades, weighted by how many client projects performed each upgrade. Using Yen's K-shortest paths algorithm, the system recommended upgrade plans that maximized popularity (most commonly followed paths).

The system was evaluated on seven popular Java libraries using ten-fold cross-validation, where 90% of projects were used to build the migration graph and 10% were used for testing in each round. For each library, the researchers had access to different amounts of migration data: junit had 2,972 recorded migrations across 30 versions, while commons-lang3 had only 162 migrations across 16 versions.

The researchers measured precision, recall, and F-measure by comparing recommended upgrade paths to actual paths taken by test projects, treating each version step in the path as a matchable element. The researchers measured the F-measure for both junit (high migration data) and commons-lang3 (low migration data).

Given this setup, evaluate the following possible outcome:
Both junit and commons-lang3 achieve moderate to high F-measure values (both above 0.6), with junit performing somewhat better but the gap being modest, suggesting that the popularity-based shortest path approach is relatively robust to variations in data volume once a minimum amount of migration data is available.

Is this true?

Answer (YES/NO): NO